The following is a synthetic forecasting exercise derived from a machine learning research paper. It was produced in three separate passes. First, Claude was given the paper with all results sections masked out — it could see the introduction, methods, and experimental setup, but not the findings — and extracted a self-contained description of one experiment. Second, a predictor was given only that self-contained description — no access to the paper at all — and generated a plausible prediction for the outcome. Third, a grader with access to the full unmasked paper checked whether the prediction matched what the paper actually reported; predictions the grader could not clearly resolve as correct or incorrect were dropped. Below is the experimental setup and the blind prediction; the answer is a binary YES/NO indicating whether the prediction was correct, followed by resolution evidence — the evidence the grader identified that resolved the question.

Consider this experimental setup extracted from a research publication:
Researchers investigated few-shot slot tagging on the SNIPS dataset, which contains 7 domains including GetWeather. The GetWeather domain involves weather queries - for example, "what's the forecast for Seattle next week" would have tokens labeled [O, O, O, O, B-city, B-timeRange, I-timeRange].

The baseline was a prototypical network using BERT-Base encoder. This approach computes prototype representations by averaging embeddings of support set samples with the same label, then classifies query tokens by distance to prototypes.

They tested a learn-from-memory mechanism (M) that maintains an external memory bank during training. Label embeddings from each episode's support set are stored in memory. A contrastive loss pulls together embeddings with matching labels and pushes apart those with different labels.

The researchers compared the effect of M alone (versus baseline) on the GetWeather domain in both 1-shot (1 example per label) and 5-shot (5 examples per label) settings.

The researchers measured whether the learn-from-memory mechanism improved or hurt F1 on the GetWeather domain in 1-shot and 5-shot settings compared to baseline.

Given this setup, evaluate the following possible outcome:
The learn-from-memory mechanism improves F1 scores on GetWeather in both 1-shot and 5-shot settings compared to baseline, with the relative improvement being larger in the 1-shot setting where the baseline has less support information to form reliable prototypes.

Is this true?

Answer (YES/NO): NO